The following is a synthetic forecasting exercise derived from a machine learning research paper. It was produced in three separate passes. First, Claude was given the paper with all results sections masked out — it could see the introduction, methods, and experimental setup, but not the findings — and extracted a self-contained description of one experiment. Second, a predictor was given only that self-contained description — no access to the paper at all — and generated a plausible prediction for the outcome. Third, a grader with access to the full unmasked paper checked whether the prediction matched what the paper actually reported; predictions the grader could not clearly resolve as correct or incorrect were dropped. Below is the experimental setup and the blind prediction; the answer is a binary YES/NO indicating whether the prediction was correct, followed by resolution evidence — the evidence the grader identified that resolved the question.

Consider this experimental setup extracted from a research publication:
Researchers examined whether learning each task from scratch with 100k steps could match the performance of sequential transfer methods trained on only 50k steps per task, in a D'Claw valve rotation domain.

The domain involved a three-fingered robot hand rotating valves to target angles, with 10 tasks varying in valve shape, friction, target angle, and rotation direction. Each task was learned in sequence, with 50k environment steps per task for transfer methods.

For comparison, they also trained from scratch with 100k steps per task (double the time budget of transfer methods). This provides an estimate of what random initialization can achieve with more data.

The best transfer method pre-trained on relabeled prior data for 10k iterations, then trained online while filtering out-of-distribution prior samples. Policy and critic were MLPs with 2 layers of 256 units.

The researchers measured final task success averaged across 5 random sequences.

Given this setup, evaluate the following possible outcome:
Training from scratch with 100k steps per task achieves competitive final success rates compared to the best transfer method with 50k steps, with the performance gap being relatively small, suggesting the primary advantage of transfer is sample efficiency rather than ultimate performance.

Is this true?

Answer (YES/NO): YES